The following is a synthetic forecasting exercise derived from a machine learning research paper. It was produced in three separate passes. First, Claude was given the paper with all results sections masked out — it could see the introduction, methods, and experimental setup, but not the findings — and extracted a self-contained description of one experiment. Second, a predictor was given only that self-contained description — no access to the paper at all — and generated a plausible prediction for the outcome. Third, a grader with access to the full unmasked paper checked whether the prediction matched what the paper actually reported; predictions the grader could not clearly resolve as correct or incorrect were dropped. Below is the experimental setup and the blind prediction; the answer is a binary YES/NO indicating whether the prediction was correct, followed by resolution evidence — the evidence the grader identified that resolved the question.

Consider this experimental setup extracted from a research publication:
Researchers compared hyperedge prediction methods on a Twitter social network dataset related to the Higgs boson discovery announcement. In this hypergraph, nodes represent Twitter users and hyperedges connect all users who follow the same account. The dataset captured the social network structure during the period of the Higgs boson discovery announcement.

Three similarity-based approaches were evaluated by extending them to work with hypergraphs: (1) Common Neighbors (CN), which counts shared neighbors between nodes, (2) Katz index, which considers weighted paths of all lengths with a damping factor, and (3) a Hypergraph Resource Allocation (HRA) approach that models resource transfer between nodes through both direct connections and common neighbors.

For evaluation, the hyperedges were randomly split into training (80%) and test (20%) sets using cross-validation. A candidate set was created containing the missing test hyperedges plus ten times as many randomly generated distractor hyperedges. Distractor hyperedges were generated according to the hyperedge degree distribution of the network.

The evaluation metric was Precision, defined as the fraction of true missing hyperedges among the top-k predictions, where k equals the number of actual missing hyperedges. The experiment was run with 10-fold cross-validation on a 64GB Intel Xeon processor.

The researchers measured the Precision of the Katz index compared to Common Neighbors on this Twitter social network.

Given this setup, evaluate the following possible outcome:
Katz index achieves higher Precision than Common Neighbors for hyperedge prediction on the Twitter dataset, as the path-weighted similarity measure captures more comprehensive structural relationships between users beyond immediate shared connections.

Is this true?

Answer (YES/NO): NO